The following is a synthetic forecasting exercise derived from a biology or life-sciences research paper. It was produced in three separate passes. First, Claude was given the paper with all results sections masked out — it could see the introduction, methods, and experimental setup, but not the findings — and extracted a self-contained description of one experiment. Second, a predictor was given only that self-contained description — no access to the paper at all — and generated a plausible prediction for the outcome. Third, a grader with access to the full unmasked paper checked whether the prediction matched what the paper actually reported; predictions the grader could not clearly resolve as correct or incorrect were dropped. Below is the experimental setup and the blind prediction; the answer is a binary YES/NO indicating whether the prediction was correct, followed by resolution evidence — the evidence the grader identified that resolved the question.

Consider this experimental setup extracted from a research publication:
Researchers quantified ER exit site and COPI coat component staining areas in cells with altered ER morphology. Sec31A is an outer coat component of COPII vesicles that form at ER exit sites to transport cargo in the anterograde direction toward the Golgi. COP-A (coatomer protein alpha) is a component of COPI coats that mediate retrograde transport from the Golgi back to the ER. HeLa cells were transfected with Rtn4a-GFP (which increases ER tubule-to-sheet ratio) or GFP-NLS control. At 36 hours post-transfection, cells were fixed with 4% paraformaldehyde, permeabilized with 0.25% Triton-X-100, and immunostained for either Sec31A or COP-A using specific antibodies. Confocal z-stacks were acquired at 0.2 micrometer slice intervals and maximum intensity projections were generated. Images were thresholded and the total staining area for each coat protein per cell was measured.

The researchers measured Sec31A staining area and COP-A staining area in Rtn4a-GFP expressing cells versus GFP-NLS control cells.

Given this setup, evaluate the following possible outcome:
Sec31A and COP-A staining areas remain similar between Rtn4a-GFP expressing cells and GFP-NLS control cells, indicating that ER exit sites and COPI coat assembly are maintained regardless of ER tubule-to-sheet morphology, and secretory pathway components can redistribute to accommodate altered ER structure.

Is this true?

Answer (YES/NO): NO